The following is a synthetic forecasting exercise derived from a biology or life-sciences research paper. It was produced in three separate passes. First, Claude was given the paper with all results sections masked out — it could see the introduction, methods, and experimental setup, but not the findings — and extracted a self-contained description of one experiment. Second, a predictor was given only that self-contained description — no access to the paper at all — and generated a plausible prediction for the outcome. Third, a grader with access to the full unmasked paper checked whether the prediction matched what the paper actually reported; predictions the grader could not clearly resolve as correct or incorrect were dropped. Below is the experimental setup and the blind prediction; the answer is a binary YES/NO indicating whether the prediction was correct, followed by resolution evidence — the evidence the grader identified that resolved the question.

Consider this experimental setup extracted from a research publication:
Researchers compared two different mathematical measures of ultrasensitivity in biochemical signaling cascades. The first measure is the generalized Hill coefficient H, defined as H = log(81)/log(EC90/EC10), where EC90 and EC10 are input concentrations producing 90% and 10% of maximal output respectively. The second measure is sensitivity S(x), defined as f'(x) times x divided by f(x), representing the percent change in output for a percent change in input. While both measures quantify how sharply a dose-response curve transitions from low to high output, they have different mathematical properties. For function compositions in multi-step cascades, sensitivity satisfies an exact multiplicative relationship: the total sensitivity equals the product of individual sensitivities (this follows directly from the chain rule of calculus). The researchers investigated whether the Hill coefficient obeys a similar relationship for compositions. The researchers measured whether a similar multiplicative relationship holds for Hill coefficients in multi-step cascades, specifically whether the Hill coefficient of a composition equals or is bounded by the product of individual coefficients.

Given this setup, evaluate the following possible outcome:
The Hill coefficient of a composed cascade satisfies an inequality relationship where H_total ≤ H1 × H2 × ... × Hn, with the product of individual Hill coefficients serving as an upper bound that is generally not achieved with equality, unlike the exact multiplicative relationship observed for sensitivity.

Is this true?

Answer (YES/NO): YES